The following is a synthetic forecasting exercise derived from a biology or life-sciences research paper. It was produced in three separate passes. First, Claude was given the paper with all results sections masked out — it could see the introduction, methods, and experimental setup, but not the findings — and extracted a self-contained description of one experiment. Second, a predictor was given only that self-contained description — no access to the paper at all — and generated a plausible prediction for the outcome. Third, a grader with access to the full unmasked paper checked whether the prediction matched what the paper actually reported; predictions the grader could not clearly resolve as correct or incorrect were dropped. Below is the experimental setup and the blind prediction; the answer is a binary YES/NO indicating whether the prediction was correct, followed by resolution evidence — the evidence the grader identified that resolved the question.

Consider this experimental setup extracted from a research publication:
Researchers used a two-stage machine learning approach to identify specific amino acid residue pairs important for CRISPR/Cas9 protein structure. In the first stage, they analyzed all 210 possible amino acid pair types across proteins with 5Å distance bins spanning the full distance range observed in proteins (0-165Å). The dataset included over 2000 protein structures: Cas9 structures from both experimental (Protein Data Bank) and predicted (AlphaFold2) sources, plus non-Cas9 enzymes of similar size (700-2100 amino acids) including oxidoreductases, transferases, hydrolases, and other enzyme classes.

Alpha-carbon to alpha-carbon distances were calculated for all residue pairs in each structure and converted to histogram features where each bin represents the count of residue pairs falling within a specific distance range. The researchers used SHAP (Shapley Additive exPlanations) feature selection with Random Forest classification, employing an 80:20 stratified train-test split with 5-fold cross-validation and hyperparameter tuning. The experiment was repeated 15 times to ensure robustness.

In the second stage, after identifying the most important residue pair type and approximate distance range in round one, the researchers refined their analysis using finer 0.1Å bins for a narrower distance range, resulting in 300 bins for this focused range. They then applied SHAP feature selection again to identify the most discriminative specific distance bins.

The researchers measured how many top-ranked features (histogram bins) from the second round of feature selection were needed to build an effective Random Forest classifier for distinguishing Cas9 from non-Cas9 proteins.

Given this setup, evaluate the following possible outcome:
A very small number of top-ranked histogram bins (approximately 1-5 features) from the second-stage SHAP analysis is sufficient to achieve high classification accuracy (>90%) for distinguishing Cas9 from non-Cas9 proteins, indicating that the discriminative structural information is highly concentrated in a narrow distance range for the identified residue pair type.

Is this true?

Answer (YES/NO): YES